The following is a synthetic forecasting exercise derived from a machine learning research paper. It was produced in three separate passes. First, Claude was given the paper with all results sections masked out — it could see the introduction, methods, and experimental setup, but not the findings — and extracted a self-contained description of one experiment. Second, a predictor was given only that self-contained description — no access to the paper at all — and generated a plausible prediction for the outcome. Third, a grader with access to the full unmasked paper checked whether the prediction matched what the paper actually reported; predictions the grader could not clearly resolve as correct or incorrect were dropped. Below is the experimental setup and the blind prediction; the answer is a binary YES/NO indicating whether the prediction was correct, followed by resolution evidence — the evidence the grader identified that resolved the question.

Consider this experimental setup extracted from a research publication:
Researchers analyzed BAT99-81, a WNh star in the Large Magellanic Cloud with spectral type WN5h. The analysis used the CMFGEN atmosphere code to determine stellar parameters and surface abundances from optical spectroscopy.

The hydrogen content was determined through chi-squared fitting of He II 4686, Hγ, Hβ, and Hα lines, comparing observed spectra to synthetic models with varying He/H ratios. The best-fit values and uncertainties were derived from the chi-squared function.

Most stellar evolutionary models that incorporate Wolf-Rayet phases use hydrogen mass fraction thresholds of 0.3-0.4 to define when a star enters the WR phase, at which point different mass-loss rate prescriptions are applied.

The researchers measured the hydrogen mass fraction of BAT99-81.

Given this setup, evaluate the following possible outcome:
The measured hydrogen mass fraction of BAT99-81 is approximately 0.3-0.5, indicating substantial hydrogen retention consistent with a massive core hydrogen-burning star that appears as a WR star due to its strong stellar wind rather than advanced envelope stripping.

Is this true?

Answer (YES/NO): NO